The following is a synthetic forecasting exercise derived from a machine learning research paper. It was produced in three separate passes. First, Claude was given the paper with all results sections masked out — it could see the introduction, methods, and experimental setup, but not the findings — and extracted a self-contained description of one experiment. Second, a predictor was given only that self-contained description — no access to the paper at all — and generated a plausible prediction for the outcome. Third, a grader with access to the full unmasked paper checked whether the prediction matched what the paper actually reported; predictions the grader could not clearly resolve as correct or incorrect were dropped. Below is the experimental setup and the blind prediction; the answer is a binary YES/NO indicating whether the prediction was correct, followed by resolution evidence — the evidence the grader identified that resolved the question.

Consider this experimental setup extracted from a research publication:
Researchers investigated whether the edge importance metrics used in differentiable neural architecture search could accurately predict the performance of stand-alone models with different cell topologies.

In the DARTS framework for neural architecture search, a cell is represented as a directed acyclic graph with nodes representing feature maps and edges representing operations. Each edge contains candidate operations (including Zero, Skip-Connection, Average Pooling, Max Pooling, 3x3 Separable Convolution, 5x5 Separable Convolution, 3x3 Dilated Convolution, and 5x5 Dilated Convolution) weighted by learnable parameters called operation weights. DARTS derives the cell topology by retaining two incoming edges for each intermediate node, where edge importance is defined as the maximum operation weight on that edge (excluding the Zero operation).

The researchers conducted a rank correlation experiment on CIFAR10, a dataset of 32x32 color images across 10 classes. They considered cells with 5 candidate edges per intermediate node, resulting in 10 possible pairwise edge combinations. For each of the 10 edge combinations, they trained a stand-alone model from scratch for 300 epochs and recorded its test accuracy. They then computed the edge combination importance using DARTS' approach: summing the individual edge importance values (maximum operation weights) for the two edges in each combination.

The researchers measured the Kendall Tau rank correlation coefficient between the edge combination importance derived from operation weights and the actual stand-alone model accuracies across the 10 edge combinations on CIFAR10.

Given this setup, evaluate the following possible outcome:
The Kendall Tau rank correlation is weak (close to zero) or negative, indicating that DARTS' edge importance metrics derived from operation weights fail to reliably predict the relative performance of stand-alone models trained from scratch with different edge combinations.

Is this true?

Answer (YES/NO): YES